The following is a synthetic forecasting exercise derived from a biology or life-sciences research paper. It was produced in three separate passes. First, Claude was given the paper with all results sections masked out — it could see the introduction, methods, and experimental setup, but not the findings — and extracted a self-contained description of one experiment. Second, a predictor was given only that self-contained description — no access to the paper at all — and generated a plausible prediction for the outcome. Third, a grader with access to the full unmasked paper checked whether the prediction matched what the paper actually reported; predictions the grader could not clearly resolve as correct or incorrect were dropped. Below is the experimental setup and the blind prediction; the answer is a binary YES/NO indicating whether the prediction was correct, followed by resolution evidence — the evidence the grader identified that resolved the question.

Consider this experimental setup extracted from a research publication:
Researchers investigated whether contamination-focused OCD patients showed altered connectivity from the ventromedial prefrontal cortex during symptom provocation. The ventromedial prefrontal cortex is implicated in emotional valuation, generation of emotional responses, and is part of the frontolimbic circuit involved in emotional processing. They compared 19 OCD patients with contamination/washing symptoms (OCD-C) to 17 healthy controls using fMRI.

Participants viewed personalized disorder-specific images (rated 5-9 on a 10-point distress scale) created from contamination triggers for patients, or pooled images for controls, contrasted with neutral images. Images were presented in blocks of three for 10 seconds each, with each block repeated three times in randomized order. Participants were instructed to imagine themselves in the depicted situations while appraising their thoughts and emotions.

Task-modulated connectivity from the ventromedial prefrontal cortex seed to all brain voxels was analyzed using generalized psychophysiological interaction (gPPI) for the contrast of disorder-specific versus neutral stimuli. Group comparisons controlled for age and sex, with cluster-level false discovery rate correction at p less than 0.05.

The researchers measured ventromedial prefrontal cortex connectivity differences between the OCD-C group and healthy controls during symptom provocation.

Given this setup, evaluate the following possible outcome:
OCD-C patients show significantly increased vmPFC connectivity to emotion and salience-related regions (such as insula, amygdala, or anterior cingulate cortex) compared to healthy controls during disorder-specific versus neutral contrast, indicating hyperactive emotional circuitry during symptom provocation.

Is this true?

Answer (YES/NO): NO